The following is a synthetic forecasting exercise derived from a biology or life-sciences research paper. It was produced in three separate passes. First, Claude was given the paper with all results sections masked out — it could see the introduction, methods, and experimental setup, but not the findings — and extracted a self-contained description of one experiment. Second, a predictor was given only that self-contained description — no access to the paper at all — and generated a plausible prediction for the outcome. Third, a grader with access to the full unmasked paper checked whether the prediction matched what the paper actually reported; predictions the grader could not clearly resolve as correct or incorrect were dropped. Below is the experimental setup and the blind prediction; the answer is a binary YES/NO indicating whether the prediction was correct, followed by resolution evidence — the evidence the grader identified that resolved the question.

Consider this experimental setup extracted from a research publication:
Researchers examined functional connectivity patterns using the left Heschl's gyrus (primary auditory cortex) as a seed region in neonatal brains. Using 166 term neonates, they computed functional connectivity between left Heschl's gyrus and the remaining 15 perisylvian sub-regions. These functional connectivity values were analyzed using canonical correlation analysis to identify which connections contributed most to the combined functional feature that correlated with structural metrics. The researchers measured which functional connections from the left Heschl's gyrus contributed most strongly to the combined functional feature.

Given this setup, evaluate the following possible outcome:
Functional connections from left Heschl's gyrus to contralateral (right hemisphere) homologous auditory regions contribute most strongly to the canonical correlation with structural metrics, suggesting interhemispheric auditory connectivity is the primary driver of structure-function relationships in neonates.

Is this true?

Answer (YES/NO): NO